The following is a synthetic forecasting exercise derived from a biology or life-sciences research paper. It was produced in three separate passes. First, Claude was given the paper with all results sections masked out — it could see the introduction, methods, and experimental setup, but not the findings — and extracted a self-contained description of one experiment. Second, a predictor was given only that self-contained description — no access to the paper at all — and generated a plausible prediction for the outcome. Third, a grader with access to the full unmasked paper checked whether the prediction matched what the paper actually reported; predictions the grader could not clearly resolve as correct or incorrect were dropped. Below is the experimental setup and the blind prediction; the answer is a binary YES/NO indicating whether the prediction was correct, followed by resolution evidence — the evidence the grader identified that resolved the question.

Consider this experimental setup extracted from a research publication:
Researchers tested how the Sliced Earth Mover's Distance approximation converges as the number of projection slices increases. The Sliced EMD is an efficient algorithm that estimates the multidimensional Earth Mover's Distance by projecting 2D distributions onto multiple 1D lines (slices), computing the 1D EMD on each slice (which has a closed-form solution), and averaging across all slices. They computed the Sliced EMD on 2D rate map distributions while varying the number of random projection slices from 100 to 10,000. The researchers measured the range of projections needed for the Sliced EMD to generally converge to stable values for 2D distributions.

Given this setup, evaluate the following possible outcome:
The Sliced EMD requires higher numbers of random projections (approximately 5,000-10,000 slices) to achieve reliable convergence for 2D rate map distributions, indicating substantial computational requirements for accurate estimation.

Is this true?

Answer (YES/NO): NO